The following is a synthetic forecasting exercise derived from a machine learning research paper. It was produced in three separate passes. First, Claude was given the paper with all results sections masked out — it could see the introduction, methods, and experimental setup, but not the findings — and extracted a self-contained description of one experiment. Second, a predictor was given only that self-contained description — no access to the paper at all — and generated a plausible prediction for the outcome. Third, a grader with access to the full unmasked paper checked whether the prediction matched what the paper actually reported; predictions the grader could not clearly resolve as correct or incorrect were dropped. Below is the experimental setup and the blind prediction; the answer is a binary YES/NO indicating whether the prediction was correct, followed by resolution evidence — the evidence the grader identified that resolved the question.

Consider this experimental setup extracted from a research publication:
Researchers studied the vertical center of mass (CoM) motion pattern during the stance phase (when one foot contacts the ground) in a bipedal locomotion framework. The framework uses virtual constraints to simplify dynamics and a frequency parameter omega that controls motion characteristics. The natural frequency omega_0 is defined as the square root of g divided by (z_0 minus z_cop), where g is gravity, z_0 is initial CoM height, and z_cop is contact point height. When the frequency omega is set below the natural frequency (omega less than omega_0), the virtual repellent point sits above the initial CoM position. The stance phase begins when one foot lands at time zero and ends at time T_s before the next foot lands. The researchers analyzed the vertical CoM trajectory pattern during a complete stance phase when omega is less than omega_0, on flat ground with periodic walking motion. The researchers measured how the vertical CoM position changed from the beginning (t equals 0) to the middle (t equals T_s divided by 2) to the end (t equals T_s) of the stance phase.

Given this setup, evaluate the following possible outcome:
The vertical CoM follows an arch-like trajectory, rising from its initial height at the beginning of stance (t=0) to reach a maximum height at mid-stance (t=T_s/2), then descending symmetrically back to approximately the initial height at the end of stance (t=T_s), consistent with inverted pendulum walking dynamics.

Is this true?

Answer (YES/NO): YES